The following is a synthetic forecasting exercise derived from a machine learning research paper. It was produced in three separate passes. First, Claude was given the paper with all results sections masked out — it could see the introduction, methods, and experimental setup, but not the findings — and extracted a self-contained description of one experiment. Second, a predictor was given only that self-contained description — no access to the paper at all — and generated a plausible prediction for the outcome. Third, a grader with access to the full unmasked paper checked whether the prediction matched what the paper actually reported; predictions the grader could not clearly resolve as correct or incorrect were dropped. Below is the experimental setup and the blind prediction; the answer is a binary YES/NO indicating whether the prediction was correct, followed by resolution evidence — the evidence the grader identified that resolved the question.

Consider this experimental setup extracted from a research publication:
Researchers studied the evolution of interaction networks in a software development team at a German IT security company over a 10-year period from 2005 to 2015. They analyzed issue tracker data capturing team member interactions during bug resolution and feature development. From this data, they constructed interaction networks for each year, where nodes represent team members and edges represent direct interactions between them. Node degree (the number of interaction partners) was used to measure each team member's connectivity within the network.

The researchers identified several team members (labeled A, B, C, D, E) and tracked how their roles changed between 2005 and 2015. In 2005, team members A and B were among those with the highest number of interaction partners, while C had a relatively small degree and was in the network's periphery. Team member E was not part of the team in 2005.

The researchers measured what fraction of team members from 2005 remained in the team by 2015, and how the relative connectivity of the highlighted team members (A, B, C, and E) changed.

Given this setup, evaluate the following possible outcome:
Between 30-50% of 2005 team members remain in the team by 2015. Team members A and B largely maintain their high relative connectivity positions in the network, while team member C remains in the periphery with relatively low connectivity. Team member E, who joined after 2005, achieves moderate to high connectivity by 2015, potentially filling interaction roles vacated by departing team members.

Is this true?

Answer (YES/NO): NO